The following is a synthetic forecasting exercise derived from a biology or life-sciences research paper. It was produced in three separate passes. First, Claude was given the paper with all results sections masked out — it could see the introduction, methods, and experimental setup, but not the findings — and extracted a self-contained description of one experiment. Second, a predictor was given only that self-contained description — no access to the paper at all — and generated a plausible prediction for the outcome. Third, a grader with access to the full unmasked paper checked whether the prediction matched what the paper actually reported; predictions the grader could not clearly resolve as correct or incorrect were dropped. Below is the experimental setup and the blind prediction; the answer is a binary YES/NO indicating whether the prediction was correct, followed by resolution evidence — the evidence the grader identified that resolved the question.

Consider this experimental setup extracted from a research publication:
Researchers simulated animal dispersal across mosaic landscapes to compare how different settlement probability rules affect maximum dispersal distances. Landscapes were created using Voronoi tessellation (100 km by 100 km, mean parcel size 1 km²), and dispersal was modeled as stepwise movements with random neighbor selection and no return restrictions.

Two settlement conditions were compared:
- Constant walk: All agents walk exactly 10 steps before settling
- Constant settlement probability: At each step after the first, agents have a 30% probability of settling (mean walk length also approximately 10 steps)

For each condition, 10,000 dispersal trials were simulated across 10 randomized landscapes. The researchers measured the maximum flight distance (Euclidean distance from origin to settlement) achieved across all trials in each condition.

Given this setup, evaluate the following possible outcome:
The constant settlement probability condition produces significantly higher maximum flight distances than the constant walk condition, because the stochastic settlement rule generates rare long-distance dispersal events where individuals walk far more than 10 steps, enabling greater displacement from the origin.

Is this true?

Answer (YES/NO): YES